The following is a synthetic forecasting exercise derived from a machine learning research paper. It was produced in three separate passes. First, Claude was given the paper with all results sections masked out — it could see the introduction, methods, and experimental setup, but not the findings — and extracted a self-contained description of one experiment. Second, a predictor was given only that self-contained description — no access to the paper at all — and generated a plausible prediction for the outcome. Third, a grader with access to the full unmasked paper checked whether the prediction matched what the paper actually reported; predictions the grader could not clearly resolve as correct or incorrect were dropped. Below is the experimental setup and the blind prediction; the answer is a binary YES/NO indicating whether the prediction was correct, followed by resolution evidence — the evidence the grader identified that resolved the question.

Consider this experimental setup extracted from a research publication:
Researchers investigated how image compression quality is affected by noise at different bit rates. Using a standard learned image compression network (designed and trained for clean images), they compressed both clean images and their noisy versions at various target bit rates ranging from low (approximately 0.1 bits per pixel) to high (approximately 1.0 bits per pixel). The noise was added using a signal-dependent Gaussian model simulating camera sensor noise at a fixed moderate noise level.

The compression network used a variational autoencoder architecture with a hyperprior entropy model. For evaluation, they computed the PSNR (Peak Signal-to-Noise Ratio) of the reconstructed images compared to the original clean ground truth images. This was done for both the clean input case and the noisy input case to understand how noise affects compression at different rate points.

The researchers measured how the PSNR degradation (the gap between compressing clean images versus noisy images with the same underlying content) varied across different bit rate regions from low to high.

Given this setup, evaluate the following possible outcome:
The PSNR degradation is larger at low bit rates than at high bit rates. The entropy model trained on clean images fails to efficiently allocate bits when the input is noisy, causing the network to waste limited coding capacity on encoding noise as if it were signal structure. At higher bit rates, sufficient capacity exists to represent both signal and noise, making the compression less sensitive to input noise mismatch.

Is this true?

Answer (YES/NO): NO